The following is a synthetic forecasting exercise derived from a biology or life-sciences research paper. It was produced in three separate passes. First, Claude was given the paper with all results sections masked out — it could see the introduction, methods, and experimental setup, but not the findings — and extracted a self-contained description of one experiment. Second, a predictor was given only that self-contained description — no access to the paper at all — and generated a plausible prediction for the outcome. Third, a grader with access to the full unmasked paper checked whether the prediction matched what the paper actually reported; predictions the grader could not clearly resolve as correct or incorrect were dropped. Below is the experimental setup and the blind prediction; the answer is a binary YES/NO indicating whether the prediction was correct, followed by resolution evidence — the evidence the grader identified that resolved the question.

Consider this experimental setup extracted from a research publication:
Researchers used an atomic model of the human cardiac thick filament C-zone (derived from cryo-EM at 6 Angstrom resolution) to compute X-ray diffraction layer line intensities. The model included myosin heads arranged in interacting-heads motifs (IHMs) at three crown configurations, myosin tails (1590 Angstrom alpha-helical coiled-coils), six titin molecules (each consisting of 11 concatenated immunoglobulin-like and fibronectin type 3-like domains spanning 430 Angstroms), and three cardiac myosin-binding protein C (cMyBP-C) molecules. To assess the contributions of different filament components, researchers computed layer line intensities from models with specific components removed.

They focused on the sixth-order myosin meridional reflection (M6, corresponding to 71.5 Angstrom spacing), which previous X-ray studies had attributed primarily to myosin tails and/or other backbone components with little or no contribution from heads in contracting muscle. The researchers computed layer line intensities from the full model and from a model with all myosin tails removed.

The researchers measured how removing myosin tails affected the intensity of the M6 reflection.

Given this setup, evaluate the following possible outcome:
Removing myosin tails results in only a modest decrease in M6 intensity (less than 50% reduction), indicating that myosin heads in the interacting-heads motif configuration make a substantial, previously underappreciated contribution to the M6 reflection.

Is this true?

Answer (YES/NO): YES